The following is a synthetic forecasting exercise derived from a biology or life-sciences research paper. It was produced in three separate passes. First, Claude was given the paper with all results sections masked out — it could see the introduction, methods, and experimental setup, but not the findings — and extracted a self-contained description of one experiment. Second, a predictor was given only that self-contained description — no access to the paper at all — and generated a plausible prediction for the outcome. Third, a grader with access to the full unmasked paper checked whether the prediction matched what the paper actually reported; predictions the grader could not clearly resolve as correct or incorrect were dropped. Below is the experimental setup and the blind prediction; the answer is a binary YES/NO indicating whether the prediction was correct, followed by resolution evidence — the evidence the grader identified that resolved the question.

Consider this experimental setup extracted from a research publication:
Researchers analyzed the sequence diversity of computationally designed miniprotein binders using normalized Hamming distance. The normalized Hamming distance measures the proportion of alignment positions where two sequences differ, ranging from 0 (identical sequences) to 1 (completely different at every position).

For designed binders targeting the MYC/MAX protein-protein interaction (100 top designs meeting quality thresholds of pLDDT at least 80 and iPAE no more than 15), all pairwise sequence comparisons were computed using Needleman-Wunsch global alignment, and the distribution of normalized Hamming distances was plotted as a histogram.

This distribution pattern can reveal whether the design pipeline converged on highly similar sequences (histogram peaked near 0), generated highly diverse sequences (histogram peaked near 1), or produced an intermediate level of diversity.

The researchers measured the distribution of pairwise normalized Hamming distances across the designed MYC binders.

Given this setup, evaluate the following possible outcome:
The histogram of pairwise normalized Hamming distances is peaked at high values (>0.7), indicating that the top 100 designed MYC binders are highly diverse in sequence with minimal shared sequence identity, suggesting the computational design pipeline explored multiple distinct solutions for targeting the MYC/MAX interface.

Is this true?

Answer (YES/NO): NO